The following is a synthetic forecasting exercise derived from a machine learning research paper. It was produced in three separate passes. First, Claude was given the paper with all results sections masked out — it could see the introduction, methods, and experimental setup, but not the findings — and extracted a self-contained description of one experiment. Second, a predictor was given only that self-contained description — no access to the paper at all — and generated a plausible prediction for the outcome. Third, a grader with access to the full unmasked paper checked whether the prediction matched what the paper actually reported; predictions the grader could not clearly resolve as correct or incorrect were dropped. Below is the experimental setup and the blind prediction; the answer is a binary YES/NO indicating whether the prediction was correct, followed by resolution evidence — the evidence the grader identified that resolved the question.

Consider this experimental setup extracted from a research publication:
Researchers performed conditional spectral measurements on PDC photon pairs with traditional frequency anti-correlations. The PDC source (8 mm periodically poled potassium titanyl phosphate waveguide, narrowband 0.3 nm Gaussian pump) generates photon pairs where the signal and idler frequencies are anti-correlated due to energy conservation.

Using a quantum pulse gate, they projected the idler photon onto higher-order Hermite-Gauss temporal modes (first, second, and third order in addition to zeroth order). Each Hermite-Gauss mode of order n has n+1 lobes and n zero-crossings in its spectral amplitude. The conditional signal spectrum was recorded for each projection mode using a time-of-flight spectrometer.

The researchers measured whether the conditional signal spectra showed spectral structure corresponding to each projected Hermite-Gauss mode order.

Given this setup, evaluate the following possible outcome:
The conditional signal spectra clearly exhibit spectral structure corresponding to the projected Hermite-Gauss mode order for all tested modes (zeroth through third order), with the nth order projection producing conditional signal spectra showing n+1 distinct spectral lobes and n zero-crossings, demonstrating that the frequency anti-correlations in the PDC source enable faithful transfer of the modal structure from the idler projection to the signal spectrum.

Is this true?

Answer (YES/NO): NO